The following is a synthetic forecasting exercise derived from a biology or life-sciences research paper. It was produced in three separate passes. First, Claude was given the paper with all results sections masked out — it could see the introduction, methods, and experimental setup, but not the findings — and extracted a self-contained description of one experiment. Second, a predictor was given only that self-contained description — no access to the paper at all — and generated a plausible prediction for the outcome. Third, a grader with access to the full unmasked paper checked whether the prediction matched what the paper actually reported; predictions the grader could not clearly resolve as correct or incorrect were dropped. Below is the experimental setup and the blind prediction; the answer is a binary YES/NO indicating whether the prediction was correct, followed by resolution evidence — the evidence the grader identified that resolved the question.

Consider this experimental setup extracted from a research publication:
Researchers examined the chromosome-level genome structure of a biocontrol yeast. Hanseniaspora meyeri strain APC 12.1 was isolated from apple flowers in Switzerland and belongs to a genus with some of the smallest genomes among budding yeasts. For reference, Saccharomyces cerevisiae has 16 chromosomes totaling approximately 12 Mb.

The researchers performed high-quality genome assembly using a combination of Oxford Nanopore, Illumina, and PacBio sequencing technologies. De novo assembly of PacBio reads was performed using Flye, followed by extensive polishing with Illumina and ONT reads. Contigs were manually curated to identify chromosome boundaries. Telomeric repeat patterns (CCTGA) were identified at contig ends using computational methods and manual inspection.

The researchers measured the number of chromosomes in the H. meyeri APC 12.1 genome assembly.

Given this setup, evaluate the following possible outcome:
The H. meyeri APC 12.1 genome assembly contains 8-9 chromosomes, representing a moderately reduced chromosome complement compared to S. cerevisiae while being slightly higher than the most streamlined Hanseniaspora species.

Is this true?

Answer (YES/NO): NO